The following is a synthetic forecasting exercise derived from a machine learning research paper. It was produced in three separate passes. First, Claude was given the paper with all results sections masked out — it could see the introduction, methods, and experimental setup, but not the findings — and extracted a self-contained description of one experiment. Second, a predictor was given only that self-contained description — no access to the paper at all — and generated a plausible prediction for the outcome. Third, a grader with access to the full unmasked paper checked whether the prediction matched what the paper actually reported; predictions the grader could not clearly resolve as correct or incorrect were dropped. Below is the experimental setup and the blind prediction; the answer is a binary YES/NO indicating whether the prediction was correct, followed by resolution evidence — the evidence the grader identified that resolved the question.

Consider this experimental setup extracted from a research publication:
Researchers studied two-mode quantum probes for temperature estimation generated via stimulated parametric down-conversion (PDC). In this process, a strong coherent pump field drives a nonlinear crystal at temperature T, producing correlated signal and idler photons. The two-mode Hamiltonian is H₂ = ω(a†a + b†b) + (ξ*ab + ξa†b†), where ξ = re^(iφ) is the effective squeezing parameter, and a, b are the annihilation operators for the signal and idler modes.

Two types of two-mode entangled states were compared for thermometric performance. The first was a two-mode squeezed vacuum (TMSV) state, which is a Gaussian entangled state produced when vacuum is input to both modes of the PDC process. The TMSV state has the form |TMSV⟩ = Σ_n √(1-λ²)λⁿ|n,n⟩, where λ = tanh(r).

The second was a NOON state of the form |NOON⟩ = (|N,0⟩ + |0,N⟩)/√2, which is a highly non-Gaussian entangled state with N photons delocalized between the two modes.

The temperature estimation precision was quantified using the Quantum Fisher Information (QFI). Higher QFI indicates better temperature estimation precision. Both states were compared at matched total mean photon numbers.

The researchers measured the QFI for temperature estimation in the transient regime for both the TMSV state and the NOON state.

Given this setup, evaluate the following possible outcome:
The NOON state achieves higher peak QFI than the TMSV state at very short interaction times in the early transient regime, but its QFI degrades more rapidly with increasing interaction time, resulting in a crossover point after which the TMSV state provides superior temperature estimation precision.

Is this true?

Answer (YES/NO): NO